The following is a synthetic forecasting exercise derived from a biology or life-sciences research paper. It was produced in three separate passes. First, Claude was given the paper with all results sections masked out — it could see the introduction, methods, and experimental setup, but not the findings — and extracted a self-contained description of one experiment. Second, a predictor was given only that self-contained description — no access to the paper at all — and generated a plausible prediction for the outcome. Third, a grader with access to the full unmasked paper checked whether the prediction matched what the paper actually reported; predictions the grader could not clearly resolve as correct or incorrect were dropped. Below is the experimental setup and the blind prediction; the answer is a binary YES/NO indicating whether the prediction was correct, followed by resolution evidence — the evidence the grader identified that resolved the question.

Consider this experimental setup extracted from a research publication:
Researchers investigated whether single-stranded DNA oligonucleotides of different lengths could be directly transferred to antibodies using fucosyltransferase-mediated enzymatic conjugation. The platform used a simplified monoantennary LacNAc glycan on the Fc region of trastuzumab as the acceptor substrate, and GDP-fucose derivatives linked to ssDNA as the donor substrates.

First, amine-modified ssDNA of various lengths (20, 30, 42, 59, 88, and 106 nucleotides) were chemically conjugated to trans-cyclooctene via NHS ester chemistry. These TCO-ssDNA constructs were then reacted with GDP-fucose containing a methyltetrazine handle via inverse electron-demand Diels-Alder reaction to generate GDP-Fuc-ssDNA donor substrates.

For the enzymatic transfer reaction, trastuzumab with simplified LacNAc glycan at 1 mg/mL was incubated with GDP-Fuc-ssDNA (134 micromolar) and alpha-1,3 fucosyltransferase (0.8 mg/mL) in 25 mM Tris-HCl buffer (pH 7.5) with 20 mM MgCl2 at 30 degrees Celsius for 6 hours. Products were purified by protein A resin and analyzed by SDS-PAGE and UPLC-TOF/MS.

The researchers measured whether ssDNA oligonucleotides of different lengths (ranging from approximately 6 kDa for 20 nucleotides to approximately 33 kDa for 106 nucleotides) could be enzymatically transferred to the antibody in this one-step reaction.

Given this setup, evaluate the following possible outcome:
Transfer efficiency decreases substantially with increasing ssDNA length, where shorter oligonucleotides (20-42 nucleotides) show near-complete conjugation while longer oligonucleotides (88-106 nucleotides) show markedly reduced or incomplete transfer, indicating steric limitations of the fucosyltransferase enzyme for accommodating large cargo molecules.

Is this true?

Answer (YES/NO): NO